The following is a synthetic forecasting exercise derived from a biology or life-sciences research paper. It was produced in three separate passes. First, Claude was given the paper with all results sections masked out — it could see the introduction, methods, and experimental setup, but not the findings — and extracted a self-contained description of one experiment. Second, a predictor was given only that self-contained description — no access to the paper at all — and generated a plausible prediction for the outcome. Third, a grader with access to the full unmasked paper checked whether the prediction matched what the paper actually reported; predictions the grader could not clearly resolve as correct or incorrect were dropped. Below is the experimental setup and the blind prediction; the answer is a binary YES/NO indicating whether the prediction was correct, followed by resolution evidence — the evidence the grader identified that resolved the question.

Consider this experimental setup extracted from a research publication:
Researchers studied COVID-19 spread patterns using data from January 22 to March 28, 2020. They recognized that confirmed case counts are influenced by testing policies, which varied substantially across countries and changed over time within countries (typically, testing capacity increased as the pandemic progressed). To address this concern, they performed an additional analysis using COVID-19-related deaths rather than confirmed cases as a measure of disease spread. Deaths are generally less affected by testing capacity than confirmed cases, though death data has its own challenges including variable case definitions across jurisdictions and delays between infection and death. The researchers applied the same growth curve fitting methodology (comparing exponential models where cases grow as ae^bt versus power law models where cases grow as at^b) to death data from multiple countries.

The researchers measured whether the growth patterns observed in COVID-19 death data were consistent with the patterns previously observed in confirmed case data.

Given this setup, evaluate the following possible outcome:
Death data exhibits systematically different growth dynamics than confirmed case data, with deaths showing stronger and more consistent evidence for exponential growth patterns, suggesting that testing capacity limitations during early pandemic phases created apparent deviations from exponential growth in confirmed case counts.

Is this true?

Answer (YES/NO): NO